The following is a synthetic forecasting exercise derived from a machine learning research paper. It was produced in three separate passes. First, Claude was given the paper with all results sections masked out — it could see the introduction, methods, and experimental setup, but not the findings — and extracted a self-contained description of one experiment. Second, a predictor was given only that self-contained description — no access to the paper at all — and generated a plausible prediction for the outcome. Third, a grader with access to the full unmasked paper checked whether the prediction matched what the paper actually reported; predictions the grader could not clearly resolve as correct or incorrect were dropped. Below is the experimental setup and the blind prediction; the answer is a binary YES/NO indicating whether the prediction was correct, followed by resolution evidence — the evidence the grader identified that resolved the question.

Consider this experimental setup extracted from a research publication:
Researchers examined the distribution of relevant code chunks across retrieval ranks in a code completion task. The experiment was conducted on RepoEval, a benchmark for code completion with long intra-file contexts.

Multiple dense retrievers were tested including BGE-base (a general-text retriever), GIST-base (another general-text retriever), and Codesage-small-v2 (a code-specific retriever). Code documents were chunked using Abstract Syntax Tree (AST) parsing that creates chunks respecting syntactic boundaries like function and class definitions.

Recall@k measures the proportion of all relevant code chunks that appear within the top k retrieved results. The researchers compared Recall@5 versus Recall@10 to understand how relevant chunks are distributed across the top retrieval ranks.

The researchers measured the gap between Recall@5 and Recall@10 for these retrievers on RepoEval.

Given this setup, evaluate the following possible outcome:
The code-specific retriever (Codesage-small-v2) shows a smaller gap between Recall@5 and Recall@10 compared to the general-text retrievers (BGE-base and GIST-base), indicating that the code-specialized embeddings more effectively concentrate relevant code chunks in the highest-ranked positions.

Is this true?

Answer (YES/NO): NO